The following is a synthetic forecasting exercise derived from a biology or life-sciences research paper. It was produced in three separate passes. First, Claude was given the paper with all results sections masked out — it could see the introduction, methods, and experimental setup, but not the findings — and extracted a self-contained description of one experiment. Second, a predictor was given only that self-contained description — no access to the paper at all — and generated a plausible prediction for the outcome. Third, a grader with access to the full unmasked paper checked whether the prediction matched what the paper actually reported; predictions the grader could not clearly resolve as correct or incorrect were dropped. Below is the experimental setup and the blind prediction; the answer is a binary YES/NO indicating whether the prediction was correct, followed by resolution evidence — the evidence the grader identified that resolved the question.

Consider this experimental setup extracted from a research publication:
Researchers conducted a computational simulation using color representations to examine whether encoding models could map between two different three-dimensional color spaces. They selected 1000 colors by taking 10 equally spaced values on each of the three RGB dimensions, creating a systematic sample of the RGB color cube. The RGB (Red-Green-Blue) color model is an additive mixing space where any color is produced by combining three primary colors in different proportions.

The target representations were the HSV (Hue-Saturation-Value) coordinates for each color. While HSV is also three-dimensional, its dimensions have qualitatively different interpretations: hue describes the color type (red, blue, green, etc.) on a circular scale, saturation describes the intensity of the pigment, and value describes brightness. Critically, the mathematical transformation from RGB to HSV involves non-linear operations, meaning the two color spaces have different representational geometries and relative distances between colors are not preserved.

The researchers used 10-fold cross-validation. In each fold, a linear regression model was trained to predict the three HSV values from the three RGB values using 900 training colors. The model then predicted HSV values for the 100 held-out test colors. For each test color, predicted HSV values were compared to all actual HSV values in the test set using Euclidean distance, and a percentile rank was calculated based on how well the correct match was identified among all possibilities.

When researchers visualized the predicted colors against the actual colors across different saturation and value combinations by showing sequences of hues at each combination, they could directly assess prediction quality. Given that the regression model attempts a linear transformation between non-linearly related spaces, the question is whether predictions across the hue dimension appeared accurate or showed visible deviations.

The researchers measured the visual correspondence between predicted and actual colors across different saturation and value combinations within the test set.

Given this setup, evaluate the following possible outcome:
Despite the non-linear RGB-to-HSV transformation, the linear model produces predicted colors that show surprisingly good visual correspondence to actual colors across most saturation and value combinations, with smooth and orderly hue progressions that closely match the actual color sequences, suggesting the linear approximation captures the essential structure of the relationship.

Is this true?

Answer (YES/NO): NO